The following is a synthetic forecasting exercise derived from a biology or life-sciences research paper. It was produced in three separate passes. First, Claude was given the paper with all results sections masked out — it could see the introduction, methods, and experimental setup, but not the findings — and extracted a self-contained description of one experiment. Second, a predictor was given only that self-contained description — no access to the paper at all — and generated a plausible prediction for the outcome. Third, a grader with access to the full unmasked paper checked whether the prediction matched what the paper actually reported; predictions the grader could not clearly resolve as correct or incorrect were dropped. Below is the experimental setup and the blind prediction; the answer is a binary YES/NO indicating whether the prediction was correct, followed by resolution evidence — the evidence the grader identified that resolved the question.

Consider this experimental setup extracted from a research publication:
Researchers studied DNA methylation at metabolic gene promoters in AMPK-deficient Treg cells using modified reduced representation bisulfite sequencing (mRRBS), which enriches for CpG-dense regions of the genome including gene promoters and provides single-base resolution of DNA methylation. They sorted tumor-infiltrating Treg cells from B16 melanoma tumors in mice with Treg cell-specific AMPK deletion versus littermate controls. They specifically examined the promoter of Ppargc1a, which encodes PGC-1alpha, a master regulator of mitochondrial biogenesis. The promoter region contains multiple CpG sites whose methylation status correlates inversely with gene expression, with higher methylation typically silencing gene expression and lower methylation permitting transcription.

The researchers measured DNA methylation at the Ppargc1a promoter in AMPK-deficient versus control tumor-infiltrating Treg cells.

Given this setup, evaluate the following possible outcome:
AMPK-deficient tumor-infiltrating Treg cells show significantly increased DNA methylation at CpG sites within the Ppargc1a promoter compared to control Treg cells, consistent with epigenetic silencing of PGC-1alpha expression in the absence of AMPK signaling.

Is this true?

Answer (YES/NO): YES